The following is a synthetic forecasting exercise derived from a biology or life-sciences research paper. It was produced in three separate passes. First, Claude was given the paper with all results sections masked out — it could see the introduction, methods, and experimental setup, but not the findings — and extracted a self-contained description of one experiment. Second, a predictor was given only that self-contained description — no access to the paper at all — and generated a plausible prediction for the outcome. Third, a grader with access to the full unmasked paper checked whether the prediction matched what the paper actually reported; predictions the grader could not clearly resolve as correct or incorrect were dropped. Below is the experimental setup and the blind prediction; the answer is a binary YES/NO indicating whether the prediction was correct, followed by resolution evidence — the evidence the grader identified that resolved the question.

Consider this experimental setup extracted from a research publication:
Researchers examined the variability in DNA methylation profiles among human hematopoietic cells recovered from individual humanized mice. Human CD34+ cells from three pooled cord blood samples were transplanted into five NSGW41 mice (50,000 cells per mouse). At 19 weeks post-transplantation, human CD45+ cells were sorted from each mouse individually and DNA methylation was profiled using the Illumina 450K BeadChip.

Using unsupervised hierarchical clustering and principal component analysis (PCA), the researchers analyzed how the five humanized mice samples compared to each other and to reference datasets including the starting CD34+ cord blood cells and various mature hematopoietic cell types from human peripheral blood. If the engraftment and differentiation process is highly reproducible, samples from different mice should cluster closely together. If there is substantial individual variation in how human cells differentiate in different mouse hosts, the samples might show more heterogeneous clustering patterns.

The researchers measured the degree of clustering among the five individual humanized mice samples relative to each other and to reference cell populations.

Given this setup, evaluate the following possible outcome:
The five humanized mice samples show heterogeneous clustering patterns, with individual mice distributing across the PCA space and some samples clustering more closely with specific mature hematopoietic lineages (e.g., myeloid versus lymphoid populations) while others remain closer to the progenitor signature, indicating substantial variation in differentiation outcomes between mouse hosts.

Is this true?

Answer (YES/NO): NO